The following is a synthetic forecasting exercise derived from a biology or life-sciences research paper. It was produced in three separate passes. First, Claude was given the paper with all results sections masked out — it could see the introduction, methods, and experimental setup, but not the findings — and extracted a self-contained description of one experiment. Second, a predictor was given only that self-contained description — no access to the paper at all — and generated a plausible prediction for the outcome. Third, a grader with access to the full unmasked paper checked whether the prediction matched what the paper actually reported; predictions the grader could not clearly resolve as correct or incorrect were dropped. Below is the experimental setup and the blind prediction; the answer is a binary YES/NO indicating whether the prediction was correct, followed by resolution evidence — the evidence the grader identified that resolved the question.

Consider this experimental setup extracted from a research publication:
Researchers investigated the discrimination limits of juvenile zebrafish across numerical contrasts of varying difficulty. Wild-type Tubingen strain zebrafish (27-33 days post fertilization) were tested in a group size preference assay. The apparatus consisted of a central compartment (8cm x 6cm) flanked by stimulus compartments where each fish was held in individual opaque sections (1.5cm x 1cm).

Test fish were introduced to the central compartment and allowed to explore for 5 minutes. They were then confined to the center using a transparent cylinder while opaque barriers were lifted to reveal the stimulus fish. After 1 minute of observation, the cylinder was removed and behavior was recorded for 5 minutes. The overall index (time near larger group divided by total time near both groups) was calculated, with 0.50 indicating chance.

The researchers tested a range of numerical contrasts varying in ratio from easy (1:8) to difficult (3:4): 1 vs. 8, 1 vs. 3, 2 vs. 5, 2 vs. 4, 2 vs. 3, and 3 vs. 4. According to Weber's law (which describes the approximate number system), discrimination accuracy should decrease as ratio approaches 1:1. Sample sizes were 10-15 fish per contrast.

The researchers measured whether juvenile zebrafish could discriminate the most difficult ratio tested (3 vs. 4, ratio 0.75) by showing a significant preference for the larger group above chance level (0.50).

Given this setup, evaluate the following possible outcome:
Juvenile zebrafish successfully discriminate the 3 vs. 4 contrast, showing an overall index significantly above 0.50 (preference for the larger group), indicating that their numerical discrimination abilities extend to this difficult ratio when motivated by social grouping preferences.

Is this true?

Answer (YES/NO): NO